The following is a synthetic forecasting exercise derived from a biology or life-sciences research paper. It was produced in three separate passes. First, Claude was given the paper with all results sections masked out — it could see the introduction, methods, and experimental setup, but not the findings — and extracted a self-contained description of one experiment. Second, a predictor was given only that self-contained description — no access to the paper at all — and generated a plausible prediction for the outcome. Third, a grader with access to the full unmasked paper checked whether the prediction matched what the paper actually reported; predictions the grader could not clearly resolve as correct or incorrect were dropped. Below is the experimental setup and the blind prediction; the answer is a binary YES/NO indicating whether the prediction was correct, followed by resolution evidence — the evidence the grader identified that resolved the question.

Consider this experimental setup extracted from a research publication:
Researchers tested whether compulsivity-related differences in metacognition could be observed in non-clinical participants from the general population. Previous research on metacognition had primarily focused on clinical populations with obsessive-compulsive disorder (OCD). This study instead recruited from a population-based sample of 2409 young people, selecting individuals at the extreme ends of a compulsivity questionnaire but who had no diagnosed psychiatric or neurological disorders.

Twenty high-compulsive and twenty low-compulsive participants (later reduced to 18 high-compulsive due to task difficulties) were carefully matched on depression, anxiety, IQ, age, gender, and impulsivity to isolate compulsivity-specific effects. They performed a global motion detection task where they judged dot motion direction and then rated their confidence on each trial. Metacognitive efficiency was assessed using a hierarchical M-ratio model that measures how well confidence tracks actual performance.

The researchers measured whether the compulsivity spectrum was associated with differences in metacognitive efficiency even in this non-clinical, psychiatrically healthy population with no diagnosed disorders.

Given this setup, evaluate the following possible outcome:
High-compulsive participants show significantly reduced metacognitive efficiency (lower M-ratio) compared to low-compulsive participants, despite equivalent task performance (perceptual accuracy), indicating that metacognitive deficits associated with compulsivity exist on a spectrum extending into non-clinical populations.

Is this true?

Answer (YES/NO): YES